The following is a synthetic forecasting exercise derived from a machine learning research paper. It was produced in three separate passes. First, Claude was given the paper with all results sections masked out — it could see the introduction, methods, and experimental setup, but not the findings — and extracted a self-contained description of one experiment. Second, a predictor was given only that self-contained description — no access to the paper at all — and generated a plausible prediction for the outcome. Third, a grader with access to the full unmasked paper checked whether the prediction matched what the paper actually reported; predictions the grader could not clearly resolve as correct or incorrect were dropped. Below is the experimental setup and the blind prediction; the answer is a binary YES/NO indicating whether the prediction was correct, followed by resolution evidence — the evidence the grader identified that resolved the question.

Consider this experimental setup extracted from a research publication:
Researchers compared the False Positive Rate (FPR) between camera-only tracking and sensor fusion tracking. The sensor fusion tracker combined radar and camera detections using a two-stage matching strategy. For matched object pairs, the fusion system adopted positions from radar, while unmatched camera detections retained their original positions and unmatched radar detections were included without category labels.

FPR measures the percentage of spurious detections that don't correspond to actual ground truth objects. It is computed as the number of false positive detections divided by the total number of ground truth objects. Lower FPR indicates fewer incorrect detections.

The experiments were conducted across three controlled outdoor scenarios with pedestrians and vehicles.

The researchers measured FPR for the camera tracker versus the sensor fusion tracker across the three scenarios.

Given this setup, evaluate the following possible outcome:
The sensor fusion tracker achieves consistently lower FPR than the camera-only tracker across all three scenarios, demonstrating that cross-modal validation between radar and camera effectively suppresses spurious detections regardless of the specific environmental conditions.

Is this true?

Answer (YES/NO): NO